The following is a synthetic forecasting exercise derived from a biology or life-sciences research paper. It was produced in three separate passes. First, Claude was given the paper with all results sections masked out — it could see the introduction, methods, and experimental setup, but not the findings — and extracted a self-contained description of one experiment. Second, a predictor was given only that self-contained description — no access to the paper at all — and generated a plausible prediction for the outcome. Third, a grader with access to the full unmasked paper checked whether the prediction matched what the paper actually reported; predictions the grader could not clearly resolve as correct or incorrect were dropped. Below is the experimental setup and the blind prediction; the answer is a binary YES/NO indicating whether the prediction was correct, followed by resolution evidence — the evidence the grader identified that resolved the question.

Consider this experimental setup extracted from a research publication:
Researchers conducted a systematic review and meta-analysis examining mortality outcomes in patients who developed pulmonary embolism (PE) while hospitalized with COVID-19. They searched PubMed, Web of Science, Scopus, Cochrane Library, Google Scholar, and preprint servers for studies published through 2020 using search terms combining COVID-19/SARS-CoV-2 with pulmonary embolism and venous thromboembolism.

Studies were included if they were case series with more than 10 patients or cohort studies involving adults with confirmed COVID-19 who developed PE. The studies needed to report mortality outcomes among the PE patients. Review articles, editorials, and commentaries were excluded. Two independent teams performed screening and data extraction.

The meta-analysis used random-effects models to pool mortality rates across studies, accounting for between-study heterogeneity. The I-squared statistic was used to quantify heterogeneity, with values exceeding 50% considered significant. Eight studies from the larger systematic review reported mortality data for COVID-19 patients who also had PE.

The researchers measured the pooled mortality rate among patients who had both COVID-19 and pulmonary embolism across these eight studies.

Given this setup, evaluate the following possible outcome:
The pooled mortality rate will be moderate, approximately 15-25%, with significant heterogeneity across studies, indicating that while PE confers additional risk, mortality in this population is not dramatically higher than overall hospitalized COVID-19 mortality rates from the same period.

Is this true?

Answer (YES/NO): NO